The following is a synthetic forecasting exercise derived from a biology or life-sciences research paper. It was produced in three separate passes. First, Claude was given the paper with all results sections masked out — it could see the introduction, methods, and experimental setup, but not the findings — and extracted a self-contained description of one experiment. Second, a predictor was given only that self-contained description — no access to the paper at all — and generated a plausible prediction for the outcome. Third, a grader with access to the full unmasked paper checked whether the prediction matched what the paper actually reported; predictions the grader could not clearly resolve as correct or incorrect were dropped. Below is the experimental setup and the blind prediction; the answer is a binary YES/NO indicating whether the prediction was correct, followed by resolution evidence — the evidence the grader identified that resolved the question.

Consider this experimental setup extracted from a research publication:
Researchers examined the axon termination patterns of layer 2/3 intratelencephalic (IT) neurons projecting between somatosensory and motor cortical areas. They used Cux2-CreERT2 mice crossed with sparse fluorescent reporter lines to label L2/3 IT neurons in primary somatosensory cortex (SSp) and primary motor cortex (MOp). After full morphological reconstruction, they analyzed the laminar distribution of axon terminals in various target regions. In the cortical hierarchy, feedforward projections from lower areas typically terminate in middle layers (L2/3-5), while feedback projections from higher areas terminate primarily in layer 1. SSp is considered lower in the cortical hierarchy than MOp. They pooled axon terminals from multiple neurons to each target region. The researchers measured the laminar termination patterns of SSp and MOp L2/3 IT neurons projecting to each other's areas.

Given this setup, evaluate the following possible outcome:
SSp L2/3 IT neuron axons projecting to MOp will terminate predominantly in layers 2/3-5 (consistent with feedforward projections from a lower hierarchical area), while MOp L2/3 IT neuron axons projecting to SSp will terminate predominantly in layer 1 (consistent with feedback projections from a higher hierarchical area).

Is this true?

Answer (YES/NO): YES